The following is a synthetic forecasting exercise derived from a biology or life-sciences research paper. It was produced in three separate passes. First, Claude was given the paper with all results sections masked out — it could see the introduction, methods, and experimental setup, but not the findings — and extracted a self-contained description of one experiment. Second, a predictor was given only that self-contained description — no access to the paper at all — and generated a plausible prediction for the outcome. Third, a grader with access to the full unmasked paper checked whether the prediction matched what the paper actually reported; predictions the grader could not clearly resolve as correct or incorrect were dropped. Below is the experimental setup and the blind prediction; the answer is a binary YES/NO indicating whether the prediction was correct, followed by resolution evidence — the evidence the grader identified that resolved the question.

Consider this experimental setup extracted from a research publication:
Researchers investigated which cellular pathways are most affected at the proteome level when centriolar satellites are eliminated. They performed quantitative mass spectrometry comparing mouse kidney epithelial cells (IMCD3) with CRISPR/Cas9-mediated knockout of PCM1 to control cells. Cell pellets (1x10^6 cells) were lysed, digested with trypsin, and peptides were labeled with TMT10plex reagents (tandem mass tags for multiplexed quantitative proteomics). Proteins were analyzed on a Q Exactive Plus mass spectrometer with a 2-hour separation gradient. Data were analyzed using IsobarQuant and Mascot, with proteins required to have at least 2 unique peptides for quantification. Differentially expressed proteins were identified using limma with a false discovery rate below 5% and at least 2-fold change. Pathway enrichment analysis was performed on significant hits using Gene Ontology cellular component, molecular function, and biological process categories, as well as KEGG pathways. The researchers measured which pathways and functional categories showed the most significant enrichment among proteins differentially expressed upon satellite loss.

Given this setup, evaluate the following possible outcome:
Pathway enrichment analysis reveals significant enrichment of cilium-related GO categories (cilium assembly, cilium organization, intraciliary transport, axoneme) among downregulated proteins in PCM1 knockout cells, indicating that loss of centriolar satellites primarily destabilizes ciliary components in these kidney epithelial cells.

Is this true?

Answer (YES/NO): NO